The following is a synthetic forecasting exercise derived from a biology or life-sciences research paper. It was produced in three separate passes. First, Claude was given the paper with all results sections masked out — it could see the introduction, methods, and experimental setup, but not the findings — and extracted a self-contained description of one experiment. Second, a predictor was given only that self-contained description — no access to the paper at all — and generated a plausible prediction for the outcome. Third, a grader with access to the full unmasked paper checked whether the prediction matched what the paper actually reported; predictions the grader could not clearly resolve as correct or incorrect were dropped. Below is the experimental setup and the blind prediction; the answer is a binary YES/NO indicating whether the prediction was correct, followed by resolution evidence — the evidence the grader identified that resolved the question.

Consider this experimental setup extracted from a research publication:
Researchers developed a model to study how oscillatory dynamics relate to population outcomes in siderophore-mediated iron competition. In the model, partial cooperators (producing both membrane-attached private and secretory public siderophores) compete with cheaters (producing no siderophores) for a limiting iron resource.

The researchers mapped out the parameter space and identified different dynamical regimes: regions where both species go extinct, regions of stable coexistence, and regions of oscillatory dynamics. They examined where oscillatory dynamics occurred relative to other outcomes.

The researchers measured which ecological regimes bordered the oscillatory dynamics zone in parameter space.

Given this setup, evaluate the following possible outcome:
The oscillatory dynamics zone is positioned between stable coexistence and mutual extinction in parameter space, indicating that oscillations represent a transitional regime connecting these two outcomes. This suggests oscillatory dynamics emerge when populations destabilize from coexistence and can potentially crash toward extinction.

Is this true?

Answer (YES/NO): YES